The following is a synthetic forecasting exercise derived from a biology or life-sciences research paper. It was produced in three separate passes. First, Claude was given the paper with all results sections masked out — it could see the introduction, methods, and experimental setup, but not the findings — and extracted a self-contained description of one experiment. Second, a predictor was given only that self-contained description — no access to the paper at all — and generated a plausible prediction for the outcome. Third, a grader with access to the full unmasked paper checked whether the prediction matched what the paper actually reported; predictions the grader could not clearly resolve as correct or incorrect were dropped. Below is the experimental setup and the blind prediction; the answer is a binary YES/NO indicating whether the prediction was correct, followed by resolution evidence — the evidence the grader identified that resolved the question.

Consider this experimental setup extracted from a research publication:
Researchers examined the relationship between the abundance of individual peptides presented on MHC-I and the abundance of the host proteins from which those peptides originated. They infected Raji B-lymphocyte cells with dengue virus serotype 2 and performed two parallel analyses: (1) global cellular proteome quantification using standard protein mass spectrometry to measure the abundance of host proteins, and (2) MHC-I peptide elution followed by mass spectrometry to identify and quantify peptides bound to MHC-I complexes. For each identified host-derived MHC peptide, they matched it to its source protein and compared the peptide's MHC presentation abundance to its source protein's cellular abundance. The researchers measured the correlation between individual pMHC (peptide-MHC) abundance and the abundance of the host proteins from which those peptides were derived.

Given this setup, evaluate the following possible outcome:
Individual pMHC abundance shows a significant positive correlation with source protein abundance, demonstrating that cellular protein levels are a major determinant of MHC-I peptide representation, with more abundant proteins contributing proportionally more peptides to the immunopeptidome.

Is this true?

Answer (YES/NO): NO